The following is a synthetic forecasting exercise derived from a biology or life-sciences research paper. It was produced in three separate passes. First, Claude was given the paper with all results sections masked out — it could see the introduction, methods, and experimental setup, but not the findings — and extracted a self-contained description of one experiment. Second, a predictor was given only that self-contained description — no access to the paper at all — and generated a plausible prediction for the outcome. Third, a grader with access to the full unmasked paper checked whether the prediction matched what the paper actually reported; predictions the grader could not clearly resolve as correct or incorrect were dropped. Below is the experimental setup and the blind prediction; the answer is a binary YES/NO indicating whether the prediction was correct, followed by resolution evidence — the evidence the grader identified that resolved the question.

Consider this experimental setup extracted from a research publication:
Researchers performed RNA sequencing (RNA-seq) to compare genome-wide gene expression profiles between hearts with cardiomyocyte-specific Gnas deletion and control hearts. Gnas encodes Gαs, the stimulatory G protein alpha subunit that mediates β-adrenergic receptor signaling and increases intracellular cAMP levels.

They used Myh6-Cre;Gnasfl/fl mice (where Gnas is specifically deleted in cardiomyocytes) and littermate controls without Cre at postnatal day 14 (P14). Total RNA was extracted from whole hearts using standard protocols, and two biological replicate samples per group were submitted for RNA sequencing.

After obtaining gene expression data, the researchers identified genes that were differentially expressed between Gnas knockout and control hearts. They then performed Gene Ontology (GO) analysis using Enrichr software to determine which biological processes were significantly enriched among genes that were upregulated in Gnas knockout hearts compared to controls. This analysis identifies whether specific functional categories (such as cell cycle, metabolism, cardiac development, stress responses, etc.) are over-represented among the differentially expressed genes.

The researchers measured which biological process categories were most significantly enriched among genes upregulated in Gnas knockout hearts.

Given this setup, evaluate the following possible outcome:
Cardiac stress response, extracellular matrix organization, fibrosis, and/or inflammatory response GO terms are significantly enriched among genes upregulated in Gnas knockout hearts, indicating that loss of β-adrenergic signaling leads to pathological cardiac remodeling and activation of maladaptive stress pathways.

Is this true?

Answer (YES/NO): NO